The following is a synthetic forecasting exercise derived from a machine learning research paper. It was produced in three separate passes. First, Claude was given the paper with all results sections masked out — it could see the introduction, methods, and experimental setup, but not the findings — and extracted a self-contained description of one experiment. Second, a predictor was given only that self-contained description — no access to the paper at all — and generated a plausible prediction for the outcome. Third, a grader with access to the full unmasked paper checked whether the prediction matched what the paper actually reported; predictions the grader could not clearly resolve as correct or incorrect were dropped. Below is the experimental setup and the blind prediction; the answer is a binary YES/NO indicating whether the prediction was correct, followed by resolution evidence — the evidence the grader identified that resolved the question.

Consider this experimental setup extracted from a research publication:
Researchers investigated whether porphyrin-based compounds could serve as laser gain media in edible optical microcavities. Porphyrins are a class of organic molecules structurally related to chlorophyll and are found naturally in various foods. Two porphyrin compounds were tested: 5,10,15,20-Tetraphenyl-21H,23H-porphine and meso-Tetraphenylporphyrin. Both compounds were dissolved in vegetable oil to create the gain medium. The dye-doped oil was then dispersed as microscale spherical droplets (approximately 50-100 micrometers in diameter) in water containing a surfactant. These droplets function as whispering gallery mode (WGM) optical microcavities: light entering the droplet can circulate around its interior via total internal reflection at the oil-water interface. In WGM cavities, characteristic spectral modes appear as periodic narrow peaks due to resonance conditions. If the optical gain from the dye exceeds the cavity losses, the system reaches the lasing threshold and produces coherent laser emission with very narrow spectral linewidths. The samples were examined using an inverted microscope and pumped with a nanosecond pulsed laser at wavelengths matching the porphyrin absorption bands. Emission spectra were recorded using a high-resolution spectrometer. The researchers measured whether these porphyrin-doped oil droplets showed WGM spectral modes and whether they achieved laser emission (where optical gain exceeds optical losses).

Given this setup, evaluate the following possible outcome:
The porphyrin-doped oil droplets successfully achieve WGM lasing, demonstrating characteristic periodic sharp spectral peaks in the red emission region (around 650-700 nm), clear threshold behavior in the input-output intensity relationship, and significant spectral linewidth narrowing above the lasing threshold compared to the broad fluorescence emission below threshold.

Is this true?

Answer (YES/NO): NO